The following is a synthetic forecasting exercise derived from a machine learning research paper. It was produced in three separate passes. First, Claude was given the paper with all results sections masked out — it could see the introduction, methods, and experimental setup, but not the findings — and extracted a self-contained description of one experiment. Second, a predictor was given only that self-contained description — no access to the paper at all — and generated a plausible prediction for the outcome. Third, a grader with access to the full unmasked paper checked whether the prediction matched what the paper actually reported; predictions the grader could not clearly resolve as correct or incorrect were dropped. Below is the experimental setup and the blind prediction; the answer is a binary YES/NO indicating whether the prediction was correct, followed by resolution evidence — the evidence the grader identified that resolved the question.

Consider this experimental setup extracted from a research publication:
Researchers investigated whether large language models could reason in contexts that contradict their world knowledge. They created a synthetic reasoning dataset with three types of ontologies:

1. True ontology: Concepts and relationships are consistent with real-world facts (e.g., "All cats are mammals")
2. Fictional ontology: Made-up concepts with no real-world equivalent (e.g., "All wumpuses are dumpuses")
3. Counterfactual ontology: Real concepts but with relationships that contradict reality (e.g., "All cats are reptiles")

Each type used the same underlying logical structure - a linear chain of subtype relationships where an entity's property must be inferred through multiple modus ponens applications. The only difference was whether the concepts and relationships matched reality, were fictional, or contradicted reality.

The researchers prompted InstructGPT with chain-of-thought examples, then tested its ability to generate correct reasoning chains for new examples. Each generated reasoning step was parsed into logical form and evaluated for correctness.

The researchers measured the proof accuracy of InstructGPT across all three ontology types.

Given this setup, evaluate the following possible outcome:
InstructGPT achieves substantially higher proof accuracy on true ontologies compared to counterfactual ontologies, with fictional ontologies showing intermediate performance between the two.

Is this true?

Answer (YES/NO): NO